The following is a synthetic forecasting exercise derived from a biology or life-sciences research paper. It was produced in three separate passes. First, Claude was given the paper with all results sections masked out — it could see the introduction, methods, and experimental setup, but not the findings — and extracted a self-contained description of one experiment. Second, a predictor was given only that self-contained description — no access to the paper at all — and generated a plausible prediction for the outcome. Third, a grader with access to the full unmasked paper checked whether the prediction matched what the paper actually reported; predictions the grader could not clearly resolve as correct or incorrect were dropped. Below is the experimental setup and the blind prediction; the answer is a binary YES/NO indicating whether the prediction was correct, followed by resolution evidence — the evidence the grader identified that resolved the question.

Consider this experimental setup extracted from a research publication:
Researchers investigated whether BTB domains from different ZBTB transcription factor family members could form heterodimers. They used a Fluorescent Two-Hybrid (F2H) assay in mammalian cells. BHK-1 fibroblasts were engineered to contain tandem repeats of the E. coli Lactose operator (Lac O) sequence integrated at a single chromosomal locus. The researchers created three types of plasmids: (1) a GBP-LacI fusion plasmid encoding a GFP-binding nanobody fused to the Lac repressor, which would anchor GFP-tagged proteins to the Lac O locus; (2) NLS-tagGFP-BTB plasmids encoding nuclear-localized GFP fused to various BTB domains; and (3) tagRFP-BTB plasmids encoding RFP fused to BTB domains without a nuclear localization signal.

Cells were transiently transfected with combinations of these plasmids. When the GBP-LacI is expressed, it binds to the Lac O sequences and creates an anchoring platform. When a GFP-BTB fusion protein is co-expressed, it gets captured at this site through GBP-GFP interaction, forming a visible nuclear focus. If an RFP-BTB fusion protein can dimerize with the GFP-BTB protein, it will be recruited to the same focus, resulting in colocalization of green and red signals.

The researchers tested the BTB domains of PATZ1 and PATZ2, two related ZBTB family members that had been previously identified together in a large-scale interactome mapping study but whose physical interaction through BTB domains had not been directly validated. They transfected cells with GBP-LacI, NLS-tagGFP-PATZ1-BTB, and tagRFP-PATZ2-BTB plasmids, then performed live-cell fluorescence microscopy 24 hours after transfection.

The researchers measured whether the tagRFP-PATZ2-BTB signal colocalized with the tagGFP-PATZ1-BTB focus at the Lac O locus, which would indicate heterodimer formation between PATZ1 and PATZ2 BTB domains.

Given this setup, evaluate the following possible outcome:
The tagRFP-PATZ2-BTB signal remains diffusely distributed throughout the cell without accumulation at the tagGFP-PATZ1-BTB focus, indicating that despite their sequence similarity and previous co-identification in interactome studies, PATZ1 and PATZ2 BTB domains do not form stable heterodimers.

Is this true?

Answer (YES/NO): NO